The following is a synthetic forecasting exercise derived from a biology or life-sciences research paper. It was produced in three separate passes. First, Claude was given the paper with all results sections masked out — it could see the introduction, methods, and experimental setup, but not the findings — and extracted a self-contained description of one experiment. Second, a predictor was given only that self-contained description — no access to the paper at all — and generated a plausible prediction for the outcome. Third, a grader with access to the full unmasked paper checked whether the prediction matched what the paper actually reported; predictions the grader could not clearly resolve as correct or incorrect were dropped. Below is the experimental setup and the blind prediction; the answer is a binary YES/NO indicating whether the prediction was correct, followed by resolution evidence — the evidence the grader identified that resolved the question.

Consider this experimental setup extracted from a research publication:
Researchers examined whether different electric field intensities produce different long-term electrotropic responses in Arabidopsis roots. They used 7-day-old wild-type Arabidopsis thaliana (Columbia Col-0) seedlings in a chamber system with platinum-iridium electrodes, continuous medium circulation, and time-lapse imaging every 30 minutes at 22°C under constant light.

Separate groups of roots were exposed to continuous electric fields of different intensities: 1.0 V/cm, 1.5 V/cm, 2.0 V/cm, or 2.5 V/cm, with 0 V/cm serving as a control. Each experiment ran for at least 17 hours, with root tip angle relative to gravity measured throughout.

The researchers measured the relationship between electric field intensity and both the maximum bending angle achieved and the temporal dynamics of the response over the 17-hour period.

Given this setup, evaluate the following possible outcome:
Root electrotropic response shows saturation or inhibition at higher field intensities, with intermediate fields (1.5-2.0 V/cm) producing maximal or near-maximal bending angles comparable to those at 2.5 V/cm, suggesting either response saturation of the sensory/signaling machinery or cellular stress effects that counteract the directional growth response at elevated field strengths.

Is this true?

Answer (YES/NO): NO